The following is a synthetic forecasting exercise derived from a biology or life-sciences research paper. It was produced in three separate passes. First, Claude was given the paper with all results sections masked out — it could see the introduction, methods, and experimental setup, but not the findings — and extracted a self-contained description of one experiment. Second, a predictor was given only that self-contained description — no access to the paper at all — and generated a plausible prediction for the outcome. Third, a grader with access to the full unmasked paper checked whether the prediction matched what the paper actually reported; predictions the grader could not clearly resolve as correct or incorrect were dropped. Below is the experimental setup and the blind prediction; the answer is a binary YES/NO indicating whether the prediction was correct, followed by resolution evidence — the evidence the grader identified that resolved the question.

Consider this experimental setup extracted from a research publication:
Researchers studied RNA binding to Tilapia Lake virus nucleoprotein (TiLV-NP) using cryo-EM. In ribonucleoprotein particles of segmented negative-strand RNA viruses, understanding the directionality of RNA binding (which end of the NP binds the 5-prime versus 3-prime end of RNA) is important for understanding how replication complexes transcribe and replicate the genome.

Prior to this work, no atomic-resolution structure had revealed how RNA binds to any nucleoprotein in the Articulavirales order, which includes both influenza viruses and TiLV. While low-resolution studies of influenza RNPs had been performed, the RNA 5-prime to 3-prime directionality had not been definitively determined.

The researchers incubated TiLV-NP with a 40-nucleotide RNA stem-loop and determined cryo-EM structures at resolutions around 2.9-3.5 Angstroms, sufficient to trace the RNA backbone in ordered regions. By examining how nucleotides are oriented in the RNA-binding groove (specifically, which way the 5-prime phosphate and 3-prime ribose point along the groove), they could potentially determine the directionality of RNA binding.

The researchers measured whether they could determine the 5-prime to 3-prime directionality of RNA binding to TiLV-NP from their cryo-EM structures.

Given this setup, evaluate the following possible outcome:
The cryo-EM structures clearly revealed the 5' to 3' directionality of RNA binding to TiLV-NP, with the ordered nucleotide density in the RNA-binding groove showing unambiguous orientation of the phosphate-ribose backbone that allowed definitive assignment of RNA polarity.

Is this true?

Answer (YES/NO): YES